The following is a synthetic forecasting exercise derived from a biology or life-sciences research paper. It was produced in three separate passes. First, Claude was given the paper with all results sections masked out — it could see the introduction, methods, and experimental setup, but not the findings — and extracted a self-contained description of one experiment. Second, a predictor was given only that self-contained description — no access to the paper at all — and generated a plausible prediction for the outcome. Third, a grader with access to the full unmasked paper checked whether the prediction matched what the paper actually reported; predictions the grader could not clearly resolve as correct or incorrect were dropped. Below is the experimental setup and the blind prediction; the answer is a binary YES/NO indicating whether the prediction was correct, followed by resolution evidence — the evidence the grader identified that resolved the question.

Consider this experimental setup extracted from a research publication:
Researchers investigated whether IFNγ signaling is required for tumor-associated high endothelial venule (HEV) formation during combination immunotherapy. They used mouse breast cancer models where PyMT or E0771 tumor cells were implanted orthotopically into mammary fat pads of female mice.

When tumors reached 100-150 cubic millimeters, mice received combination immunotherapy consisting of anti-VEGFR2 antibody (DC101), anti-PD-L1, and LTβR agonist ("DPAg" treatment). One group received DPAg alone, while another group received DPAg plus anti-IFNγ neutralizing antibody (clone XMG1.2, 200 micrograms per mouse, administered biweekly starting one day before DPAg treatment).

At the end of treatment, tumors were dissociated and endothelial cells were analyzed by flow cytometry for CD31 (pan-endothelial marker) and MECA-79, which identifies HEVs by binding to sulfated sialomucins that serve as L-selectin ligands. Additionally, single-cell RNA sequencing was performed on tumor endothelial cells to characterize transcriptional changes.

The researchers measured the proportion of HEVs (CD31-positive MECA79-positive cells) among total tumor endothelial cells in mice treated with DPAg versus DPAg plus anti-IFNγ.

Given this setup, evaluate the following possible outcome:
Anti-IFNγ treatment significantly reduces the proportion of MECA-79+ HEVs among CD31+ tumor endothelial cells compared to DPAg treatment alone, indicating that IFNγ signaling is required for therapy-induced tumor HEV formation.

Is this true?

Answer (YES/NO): NO